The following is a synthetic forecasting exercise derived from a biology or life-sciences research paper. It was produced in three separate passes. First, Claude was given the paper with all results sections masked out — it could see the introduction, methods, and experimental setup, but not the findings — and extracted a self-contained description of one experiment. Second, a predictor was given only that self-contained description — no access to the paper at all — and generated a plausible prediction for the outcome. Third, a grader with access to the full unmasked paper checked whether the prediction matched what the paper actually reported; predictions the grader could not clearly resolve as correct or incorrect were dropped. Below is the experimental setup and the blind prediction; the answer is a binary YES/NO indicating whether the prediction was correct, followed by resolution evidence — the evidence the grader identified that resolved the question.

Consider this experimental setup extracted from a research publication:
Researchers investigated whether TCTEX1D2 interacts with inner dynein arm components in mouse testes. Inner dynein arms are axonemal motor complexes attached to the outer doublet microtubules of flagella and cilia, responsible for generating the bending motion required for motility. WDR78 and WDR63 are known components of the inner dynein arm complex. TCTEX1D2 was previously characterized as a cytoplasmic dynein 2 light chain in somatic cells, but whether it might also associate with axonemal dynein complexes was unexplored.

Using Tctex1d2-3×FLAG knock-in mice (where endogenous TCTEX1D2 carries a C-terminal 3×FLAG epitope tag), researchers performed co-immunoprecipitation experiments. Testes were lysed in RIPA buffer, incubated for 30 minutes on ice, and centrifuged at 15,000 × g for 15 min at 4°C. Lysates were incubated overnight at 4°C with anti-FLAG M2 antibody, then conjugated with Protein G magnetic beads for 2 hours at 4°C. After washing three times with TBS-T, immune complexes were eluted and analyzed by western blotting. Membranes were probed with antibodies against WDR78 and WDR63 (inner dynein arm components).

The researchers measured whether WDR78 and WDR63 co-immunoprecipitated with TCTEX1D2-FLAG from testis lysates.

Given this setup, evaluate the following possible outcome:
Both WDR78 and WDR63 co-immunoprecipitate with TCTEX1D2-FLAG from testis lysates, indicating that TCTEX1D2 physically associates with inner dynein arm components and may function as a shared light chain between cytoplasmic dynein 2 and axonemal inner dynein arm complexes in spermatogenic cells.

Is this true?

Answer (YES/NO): YES